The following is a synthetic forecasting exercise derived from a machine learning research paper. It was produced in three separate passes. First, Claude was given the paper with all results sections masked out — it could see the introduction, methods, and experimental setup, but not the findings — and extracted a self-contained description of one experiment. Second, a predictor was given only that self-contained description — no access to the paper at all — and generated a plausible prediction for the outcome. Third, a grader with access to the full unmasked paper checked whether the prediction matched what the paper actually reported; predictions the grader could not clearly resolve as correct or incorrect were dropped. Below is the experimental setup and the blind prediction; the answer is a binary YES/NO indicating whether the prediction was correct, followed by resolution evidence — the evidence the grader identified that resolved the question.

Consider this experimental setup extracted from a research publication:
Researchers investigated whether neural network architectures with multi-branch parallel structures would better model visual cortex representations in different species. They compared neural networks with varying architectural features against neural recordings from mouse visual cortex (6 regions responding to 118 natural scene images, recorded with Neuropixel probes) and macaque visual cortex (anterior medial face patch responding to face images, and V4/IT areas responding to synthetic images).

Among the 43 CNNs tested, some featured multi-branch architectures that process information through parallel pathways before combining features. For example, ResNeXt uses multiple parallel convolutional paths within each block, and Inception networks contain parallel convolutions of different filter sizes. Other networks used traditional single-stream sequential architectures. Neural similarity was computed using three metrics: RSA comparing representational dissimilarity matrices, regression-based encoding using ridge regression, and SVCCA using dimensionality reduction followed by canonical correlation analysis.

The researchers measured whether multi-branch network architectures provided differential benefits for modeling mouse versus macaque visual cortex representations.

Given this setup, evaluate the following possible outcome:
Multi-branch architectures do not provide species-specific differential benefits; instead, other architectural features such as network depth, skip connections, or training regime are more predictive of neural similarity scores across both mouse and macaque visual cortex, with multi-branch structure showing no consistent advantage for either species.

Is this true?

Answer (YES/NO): NO